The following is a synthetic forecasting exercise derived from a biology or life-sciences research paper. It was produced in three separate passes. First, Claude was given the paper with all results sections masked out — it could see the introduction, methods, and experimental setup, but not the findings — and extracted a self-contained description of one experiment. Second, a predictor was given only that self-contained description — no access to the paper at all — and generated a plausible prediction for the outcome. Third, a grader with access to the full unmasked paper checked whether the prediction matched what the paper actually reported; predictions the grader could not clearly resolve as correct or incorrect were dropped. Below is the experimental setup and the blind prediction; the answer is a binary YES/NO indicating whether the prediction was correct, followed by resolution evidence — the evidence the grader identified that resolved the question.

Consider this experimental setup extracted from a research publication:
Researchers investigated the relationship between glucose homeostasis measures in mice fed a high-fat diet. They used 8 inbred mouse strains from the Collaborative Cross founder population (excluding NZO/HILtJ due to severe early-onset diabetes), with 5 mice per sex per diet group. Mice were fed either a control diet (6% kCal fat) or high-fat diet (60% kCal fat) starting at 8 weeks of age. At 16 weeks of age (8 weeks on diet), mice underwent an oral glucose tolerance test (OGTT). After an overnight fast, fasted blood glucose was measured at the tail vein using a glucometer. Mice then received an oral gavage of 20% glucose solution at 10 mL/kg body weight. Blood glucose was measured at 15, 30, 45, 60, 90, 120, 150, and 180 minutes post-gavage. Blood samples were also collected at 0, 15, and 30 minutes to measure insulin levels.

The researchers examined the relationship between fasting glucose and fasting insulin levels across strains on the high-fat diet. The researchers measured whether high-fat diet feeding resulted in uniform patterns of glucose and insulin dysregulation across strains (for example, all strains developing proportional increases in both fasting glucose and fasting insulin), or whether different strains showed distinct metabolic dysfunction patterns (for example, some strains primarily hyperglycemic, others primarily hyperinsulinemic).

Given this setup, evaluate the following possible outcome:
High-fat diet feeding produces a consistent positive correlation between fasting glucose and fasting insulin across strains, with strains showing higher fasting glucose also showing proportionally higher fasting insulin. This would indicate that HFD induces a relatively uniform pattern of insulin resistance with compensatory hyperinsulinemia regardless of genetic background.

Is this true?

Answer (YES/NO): NO